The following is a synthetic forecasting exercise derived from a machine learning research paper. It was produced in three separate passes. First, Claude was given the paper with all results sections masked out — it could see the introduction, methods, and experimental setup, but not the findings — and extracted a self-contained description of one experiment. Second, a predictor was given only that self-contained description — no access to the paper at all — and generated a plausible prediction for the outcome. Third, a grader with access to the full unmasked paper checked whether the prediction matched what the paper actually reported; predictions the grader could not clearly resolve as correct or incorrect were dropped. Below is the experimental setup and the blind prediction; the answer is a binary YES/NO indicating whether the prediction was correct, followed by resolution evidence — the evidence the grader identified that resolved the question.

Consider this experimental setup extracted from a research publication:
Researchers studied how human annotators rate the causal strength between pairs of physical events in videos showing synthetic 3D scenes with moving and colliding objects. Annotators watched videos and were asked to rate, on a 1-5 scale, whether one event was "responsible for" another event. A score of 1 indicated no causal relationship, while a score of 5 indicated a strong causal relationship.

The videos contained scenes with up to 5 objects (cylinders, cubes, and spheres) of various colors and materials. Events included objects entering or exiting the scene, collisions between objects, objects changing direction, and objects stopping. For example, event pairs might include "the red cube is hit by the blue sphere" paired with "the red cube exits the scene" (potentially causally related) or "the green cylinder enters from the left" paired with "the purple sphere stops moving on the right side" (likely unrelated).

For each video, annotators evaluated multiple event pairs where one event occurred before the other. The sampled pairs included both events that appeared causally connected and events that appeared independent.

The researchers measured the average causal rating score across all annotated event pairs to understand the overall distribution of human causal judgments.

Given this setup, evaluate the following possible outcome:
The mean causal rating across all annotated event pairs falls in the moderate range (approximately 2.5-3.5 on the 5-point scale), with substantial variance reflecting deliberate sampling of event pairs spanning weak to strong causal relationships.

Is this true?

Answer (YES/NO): NO